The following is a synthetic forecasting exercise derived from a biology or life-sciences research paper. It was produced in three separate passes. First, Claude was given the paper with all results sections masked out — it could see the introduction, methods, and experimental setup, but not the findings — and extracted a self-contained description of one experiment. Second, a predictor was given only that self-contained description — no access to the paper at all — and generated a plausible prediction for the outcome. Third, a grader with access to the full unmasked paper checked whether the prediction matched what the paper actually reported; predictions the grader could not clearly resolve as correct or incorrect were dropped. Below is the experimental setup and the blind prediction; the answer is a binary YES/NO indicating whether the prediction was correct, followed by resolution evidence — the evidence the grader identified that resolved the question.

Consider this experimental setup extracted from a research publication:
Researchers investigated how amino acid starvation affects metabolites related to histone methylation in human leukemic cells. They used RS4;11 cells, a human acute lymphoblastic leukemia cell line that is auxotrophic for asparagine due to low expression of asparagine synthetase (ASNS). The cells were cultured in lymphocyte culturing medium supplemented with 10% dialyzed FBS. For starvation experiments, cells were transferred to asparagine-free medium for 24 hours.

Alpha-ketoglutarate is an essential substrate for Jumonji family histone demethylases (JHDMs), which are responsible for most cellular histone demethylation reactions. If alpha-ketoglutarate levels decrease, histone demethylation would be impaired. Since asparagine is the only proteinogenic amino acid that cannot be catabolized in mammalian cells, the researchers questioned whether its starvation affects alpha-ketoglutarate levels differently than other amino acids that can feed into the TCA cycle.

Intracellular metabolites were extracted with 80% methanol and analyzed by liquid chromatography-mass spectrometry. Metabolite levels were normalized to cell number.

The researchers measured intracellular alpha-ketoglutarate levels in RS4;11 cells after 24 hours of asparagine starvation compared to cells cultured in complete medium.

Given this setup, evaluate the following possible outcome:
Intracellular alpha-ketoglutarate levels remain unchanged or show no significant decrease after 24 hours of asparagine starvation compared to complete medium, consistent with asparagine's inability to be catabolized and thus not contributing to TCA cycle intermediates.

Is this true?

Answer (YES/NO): NO